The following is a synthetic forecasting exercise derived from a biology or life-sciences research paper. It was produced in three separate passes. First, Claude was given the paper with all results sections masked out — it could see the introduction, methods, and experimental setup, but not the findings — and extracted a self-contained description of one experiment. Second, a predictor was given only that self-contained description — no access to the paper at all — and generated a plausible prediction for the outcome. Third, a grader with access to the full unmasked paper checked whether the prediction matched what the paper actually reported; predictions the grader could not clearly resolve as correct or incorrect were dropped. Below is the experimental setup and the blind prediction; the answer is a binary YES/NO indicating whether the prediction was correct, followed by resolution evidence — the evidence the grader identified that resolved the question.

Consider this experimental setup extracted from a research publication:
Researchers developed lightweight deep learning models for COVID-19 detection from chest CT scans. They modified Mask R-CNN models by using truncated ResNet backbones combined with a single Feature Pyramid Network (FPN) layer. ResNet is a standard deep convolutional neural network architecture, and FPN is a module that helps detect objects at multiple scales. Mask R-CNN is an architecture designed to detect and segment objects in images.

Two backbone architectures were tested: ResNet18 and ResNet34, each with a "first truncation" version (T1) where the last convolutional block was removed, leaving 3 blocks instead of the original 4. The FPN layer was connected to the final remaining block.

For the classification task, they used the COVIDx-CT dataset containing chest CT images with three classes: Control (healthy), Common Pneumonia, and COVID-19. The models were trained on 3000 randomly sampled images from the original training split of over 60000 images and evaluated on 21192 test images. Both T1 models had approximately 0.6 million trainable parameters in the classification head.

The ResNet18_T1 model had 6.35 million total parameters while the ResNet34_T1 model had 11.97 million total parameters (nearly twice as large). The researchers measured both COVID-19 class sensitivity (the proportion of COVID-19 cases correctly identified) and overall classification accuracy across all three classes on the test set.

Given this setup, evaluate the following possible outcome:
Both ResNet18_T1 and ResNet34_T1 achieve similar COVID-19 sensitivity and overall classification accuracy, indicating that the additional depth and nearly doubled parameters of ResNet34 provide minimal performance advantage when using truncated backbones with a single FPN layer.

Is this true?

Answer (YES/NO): YES